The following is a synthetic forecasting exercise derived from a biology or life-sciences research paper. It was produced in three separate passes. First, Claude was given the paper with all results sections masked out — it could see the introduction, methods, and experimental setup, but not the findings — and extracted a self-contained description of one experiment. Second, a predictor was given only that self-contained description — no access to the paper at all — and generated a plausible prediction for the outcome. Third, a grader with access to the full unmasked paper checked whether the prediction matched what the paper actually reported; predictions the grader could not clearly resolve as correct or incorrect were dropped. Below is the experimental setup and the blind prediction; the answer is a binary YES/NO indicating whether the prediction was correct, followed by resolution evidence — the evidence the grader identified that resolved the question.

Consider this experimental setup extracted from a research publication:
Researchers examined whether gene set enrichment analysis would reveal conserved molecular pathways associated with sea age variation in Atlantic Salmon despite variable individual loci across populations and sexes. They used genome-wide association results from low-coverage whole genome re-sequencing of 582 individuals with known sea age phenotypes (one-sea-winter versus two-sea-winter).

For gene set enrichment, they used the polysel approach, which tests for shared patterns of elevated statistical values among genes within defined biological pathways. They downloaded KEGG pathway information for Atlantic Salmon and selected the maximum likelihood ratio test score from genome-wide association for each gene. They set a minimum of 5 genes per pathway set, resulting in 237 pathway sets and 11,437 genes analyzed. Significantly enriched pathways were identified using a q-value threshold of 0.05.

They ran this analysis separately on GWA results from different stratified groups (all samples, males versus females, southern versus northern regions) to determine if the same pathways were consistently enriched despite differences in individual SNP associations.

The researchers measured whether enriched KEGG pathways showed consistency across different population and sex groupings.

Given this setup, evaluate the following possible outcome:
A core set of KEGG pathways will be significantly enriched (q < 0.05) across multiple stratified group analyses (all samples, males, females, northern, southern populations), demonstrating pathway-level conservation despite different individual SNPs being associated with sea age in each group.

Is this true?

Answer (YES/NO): YES